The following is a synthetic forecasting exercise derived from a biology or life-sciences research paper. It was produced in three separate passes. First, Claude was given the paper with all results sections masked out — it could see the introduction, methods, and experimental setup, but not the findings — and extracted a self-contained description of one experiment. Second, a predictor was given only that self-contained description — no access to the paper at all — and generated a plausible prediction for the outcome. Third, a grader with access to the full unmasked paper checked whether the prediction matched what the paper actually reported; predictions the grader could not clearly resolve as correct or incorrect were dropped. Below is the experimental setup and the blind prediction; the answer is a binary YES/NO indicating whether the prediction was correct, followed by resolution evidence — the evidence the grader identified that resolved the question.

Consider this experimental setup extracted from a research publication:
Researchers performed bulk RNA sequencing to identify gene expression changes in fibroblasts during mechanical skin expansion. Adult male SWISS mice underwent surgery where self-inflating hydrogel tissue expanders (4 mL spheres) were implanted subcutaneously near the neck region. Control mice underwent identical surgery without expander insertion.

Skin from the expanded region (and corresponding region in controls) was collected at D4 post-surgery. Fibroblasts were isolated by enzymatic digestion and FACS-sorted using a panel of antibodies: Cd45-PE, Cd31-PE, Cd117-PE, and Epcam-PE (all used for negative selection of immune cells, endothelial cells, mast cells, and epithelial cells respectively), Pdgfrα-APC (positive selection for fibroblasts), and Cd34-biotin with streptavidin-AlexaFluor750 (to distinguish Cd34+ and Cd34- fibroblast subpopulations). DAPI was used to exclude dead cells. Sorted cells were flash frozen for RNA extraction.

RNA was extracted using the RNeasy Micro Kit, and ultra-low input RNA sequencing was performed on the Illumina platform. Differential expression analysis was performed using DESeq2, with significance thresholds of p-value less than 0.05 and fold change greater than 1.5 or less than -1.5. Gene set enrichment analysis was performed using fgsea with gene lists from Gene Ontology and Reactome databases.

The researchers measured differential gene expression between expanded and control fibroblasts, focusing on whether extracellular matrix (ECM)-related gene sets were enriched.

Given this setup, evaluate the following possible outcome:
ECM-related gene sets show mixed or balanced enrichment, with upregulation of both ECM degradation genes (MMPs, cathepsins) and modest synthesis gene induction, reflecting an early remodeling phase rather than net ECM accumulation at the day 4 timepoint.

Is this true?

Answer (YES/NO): NO